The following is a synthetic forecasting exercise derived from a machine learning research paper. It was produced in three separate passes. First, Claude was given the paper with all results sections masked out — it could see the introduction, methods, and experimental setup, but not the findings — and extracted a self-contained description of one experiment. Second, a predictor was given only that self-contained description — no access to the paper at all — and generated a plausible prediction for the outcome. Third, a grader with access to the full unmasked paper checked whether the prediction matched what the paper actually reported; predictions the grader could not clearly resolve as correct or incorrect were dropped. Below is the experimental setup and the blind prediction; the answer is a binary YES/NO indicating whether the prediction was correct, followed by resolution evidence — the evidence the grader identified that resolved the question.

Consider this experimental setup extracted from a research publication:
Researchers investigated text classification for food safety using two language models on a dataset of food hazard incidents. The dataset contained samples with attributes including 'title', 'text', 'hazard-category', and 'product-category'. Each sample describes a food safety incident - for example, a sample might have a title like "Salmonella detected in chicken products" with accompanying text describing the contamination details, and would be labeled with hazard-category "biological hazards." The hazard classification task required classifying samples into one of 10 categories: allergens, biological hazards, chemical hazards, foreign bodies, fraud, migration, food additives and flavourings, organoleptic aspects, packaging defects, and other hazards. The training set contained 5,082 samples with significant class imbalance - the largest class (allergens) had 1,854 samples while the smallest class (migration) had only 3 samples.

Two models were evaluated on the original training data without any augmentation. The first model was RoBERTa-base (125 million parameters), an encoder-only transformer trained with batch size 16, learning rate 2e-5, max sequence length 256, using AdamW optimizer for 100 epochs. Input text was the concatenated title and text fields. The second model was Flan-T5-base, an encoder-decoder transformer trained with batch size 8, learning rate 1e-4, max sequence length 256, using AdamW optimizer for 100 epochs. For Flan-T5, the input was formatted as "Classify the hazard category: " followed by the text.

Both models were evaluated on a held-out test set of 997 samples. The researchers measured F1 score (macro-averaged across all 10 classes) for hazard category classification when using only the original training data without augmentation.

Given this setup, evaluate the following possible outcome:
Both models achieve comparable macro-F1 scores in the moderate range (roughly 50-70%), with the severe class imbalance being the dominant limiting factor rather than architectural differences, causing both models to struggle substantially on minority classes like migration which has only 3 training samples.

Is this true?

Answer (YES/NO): NO